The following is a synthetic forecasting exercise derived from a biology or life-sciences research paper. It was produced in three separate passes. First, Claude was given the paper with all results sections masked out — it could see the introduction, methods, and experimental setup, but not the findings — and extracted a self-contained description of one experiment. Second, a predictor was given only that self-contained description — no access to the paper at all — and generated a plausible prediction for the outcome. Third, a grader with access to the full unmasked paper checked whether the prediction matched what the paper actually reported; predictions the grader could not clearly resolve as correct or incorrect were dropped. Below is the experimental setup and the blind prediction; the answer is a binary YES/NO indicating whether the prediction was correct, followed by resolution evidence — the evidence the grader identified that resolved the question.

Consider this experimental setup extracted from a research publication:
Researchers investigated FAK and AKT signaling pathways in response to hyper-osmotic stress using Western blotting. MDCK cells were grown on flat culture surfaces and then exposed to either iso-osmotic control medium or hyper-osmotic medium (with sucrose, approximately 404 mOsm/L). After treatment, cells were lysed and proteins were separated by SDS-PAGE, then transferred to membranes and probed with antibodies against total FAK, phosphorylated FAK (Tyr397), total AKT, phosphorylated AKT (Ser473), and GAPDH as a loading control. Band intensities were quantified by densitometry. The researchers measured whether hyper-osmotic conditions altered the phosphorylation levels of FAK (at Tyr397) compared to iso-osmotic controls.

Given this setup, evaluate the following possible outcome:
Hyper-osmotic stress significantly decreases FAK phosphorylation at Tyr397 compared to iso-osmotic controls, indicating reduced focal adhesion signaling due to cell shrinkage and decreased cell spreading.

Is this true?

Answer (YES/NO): NO